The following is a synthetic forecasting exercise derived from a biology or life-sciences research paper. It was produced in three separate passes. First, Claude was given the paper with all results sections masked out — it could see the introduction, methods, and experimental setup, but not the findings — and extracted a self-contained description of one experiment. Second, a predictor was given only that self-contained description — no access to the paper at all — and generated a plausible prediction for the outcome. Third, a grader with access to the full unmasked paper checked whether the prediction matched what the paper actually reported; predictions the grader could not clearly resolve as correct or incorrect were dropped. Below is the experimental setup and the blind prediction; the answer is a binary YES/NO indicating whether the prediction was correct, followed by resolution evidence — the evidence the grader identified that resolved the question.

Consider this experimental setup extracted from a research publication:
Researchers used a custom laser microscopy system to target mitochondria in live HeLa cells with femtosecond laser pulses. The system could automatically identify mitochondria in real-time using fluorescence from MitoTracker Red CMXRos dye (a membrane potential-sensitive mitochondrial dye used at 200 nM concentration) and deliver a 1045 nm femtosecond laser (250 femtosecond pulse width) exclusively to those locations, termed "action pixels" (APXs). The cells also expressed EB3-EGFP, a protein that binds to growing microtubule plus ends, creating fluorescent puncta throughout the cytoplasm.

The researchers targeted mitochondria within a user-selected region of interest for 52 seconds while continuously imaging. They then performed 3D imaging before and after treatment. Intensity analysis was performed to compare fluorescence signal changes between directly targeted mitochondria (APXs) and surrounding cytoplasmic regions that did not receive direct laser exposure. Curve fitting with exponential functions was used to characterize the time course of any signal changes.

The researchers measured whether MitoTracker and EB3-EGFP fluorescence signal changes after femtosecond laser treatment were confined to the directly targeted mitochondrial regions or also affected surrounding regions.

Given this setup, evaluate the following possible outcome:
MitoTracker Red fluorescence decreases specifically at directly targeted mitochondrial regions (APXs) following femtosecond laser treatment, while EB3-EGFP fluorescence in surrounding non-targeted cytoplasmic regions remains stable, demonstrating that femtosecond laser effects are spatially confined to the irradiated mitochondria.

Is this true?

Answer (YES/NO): NO